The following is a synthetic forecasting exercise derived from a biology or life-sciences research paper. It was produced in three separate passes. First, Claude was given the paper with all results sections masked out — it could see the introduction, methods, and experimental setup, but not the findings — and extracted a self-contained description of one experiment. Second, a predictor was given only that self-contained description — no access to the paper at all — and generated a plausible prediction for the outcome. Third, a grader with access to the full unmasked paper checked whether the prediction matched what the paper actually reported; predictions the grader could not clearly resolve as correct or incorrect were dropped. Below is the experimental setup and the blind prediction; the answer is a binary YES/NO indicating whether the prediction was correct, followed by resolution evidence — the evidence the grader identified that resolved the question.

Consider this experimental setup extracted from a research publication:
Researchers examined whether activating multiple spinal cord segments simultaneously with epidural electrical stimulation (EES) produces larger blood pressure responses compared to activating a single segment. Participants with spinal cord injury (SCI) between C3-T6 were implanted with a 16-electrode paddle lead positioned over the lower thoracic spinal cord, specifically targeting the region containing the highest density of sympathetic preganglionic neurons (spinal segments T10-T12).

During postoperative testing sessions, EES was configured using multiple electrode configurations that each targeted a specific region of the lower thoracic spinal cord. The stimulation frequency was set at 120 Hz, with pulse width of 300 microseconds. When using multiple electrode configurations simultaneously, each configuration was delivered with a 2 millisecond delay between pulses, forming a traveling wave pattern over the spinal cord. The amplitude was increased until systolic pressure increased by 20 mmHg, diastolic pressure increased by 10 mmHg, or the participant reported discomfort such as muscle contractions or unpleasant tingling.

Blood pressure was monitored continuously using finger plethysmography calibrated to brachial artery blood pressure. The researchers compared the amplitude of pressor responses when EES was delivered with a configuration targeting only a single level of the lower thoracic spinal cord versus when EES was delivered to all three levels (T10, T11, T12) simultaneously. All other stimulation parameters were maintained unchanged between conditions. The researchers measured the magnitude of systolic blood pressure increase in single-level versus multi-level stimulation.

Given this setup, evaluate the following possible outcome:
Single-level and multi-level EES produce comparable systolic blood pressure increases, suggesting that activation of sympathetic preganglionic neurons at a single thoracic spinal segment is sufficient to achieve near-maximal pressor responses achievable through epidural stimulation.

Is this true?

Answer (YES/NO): NO